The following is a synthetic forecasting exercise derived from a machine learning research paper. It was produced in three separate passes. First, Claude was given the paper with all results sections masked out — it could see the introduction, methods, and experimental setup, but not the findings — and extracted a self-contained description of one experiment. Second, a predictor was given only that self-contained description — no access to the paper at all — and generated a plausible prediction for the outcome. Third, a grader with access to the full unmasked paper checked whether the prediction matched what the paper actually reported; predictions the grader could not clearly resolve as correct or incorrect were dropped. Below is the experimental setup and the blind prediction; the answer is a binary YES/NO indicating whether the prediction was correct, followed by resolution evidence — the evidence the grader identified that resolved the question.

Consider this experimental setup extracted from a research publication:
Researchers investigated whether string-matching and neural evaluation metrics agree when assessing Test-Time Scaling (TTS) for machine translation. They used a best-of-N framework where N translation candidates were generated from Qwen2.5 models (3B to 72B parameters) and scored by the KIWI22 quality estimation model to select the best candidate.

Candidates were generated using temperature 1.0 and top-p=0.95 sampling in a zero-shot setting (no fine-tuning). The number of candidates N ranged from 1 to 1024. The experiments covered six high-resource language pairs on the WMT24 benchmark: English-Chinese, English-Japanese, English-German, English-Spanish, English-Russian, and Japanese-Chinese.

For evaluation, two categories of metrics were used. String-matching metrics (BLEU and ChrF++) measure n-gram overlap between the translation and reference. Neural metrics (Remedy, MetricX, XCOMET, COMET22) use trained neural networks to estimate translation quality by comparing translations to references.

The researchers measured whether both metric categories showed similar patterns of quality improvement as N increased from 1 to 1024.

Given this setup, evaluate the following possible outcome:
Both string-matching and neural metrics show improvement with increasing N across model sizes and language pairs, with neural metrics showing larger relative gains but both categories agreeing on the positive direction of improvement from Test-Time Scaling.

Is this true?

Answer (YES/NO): NO